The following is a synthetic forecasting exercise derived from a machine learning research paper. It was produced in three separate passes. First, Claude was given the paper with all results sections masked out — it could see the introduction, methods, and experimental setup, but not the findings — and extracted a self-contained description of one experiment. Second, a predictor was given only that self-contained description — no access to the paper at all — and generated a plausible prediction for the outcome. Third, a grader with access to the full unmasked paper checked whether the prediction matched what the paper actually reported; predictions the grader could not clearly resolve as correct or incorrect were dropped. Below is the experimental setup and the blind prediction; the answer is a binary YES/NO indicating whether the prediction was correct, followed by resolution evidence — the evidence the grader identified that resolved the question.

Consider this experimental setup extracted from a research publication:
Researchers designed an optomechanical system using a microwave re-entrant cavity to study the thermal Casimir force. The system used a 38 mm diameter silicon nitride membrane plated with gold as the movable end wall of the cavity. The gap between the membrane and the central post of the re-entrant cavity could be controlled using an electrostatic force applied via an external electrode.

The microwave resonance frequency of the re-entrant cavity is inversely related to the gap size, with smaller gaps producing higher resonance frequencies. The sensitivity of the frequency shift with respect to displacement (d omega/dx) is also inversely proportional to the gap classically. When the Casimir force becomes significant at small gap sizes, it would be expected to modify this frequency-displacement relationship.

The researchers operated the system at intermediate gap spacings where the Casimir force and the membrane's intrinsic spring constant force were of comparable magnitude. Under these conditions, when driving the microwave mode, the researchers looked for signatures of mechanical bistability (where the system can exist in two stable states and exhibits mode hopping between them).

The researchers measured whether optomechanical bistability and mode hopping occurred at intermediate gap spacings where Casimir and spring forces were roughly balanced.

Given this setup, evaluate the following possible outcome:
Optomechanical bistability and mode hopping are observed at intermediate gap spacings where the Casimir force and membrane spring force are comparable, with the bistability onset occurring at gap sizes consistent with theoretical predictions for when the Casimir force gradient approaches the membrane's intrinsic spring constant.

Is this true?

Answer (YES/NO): YES